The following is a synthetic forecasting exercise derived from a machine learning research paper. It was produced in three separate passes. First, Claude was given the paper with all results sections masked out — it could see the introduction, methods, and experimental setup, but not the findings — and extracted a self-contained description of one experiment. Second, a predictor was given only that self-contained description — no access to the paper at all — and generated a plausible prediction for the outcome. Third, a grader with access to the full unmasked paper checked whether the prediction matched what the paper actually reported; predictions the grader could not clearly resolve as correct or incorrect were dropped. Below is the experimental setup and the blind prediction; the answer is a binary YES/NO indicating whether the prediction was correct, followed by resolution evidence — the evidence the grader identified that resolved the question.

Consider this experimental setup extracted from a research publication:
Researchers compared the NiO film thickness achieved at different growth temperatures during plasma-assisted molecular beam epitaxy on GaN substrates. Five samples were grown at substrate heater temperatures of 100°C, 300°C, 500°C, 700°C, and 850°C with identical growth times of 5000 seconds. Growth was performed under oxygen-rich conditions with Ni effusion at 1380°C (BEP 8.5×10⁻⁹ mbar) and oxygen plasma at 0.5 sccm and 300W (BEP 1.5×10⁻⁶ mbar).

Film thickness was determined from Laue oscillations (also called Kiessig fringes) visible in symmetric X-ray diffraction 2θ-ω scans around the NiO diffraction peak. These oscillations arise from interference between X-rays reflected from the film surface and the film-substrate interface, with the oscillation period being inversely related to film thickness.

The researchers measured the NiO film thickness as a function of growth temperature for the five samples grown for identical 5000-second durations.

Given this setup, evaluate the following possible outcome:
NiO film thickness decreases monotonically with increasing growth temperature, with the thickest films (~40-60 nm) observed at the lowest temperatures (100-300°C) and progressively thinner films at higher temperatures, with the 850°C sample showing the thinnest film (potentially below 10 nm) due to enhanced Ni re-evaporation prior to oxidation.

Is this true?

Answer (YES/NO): NO